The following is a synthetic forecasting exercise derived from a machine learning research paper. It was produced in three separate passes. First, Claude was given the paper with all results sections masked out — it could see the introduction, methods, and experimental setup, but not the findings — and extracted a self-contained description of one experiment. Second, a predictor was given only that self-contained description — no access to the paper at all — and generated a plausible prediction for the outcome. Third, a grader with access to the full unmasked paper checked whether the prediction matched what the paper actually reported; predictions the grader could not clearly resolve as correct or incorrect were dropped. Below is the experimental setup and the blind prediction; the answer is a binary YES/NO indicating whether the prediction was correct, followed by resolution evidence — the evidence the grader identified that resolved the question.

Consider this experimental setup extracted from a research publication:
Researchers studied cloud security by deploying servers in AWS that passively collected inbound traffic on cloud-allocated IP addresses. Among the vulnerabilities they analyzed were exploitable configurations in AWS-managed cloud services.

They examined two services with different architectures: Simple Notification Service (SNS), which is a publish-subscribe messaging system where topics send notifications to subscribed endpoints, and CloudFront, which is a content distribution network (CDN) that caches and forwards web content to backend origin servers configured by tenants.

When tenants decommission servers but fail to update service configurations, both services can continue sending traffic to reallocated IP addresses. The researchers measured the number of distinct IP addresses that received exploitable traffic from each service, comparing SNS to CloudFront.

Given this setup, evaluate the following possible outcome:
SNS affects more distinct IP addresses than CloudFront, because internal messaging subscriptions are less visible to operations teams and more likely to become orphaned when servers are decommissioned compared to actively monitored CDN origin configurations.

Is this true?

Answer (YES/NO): YES